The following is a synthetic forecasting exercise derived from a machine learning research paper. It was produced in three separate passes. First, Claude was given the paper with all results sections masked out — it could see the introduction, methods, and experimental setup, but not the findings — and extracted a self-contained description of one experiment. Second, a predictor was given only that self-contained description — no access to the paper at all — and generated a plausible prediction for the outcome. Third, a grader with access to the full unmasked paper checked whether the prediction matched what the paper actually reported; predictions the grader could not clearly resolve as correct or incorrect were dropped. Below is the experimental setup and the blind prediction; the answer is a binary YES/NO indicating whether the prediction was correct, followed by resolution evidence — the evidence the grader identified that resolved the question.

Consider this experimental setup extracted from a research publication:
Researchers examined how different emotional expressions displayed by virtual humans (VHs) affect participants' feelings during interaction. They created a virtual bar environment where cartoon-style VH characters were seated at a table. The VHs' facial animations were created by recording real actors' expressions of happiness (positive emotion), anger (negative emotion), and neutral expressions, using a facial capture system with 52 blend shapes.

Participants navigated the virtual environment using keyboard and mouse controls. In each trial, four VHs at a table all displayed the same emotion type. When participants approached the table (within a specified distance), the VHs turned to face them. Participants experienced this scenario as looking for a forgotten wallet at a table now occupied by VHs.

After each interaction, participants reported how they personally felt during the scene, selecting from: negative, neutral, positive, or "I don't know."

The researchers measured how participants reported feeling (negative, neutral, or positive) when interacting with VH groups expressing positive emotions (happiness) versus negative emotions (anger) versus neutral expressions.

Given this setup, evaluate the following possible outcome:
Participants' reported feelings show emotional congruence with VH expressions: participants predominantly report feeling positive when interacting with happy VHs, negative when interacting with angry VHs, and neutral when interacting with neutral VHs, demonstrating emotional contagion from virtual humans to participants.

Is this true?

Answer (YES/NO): NO